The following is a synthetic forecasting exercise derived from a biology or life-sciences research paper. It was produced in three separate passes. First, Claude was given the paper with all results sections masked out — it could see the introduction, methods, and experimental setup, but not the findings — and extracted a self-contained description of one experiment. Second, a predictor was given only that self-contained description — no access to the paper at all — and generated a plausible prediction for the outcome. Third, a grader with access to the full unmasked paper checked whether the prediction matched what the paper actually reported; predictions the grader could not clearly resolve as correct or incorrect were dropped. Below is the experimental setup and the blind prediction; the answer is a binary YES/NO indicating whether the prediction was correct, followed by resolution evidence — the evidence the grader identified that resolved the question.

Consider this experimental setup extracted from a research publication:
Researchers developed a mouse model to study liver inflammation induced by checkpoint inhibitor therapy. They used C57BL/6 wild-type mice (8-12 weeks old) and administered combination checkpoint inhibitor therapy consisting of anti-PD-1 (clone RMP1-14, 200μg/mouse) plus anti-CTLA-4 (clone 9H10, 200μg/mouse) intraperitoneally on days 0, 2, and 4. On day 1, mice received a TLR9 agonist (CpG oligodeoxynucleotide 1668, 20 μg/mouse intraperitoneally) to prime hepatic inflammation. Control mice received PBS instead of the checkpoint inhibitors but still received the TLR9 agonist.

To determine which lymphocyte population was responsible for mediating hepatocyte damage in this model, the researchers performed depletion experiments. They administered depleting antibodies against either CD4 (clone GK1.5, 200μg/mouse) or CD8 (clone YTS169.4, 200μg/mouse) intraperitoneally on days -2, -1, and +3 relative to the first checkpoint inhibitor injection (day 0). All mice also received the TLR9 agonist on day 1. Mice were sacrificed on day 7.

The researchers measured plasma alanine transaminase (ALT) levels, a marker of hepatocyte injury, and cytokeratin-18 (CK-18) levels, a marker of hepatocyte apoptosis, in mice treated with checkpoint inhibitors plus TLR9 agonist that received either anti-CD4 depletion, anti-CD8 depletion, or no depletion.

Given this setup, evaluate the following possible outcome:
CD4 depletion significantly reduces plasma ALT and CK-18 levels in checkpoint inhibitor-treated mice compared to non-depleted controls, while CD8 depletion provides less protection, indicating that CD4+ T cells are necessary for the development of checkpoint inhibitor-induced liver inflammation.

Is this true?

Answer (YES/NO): NO